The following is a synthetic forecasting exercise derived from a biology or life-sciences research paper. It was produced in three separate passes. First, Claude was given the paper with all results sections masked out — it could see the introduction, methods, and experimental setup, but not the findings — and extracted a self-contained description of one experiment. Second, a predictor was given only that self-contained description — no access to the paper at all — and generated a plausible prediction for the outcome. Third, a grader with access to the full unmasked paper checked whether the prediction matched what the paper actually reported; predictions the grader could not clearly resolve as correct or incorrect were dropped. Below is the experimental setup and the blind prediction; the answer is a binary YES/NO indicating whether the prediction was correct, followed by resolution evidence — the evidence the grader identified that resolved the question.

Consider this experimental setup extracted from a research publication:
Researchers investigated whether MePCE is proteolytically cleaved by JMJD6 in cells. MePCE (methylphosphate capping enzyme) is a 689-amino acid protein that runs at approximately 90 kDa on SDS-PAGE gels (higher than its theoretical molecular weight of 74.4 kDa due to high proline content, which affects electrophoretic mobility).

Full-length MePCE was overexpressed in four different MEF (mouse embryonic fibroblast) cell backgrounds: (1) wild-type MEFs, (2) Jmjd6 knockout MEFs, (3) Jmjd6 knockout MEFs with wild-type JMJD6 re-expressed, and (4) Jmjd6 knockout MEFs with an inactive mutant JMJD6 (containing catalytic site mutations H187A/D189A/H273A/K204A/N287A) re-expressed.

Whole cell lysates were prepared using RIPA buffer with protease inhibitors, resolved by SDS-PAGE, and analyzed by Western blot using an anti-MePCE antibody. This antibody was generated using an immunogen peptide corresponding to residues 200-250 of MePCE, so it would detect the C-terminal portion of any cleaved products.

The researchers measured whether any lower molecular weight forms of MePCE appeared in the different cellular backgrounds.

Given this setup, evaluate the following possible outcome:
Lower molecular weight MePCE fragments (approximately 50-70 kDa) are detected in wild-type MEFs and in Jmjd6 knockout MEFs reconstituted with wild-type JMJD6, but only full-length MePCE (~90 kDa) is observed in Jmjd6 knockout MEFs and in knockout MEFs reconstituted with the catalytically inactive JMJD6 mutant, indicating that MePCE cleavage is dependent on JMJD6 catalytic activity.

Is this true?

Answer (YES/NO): YES